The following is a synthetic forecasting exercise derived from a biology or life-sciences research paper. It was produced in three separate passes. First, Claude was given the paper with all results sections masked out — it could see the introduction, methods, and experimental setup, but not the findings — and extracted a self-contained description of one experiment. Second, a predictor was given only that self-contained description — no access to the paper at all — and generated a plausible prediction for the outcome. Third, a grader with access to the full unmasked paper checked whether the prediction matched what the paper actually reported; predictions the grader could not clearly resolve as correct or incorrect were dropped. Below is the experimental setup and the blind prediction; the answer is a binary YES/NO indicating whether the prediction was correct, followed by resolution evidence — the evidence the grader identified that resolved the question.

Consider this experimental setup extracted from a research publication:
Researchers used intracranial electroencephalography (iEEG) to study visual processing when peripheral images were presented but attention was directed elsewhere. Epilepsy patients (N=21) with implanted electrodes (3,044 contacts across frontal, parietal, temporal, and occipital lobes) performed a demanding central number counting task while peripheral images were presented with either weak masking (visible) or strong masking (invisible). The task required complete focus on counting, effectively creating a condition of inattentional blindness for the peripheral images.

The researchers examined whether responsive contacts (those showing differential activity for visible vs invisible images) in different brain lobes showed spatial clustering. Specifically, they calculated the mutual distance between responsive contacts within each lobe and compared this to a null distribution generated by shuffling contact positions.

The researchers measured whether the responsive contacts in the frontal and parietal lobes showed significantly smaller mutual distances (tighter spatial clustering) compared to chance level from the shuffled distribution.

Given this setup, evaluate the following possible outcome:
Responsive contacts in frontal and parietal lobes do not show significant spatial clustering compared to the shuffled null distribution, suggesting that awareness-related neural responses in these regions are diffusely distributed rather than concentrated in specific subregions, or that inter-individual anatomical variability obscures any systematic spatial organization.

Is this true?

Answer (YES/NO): NO